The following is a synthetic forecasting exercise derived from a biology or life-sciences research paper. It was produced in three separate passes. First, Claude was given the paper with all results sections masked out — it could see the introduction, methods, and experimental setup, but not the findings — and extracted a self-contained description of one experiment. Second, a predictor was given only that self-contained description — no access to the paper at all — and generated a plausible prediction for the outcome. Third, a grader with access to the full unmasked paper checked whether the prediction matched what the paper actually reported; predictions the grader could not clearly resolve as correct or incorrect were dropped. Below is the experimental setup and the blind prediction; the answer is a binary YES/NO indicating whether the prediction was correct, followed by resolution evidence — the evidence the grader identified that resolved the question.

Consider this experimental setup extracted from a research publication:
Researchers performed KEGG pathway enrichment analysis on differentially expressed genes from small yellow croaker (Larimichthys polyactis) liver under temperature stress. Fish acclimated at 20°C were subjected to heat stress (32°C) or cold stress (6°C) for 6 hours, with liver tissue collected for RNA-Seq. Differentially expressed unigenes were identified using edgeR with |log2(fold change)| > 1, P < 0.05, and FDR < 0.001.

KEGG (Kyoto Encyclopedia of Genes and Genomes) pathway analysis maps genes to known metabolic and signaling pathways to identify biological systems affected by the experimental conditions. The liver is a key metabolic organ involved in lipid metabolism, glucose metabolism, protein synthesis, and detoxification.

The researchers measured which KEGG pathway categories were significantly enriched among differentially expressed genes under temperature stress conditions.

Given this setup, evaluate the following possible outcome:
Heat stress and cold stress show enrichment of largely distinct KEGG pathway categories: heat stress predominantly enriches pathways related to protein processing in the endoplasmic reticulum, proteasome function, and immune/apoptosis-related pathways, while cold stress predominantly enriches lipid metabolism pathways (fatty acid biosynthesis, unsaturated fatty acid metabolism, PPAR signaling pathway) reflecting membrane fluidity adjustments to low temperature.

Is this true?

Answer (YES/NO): NO